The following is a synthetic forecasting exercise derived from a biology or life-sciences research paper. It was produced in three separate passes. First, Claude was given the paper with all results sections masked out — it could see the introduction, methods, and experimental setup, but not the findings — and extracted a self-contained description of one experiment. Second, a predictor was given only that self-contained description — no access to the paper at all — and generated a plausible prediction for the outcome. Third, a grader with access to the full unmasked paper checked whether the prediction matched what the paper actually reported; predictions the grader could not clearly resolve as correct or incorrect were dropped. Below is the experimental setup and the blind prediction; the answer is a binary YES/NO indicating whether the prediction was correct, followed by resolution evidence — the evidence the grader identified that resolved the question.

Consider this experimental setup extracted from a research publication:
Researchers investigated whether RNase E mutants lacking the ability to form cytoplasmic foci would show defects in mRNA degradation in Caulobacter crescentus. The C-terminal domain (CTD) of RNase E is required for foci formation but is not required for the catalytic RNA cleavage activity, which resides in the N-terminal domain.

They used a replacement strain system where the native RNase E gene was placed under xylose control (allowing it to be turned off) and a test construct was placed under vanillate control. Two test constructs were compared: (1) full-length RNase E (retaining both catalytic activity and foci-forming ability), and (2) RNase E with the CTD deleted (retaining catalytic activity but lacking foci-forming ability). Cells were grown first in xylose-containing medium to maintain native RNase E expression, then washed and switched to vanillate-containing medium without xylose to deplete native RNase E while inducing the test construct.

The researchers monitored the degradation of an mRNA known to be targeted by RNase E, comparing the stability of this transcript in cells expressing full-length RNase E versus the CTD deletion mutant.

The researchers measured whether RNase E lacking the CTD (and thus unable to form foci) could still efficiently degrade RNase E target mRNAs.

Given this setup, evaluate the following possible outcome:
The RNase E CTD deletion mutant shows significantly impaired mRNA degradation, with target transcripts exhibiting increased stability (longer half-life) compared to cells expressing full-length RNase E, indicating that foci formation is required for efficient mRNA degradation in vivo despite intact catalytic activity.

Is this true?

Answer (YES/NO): YES